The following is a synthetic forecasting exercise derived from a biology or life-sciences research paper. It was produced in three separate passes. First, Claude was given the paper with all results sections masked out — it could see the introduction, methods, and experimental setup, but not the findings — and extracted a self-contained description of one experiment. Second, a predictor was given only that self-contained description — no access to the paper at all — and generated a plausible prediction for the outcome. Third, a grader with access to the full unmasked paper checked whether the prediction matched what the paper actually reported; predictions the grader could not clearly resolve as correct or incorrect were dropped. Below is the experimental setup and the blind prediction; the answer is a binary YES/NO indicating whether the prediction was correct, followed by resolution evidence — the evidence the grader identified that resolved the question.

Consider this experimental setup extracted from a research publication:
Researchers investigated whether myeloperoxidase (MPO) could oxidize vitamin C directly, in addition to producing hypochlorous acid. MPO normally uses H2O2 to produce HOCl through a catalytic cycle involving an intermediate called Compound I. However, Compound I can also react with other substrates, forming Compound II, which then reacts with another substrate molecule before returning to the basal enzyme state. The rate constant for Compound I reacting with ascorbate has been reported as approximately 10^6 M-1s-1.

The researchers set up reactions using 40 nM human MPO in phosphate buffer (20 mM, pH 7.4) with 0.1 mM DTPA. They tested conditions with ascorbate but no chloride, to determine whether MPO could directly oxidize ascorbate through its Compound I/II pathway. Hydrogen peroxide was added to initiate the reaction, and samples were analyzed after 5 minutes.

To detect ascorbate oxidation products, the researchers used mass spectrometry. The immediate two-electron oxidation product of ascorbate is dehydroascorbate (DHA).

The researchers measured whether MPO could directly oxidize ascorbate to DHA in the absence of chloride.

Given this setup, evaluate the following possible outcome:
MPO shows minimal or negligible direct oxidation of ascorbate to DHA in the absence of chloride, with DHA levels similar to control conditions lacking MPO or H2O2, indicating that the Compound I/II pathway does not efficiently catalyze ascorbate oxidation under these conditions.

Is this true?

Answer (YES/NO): NO